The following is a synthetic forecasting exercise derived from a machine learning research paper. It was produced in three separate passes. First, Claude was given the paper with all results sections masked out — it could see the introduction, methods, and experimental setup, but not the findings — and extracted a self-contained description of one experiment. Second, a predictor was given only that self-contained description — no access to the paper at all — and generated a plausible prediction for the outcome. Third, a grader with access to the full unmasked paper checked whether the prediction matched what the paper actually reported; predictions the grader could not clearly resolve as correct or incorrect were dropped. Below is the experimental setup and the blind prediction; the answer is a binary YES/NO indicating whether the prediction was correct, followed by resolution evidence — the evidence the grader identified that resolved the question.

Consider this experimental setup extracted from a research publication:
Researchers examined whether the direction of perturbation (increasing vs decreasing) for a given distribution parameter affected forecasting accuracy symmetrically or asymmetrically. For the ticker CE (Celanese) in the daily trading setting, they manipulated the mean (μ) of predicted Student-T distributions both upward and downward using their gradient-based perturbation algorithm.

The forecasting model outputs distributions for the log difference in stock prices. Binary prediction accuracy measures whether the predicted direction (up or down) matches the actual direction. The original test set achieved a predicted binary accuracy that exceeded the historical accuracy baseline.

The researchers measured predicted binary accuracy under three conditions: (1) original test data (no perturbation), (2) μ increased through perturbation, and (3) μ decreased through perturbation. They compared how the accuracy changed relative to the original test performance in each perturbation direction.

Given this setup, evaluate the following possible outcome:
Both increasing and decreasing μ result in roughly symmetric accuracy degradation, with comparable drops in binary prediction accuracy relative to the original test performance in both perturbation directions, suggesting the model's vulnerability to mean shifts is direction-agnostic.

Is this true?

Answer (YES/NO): YES